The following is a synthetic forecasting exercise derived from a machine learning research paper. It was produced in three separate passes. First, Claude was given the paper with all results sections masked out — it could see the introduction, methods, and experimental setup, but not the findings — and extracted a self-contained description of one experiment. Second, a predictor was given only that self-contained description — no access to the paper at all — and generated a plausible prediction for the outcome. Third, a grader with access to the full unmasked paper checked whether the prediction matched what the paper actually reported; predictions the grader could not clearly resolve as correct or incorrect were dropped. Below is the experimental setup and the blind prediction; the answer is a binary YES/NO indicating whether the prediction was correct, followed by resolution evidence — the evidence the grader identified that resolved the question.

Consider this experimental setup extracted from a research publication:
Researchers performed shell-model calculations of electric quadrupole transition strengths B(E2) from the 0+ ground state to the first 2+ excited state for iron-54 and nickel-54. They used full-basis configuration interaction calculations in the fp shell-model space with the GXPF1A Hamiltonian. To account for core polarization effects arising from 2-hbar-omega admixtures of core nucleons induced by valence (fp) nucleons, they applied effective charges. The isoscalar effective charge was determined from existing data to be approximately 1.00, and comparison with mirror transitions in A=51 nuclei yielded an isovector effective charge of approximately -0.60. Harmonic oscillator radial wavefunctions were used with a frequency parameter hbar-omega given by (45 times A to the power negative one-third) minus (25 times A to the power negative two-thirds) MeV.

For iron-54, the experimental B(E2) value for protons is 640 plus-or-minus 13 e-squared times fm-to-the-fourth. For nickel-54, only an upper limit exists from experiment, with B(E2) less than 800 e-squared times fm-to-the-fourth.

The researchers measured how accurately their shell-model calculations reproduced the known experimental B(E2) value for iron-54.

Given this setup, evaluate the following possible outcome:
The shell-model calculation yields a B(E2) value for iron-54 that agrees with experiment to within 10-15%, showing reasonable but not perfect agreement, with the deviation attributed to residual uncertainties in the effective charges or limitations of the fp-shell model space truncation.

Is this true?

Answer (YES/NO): NO